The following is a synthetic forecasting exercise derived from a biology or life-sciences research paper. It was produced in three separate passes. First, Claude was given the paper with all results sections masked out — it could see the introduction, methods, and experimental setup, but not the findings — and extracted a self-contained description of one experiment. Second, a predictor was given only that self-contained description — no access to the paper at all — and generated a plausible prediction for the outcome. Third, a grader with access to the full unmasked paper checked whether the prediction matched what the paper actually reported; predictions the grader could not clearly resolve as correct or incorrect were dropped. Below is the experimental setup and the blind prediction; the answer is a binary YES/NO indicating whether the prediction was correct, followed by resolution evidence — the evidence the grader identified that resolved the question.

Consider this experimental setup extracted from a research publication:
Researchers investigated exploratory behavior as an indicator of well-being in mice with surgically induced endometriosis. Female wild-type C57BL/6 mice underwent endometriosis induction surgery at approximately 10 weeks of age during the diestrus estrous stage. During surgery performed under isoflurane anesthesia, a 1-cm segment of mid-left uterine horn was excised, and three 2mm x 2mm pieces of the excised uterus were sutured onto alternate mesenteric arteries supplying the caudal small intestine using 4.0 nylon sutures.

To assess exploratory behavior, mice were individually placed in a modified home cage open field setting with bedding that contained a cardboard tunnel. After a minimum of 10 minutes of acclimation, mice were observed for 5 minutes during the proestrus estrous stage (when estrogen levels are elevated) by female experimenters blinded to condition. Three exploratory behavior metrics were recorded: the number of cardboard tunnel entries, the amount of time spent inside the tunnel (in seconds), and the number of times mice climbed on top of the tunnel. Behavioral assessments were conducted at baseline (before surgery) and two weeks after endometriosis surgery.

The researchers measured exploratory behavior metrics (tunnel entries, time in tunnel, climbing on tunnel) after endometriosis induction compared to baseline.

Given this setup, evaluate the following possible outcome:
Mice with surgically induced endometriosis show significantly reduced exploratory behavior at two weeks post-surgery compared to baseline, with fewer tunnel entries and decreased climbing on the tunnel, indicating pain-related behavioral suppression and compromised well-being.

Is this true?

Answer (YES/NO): NO